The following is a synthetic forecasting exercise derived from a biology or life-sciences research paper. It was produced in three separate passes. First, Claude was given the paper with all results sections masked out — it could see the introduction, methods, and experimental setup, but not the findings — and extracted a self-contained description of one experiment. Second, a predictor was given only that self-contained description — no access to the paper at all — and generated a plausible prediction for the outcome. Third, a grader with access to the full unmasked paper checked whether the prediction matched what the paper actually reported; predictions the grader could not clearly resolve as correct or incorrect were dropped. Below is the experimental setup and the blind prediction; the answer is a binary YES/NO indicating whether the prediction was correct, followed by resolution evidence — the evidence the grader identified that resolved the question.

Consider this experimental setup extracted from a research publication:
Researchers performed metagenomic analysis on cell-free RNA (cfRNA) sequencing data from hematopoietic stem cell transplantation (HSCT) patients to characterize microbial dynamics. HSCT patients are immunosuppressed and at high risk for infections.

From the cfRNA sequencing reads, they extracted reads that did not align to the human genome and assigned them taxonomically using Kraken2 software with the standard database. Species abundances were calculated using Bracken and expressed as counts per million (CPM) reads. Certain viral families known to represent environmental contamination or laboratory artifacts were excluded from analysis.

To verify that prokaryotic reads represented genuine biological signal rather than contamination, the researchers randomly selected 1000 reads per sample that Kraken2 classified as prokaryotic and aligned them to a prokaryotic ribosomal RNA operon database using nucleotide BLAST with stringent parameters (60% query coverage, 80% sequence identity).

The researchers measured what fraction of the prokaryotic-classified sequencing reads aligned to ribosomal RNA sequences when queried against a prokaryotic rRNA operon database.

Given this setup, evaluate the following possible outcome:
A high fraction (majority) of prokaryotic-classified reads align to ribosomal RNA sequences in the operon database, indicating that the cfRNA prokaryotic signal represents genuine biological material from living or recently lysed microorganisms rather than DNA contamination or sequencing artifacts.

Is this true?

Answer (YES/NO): YES